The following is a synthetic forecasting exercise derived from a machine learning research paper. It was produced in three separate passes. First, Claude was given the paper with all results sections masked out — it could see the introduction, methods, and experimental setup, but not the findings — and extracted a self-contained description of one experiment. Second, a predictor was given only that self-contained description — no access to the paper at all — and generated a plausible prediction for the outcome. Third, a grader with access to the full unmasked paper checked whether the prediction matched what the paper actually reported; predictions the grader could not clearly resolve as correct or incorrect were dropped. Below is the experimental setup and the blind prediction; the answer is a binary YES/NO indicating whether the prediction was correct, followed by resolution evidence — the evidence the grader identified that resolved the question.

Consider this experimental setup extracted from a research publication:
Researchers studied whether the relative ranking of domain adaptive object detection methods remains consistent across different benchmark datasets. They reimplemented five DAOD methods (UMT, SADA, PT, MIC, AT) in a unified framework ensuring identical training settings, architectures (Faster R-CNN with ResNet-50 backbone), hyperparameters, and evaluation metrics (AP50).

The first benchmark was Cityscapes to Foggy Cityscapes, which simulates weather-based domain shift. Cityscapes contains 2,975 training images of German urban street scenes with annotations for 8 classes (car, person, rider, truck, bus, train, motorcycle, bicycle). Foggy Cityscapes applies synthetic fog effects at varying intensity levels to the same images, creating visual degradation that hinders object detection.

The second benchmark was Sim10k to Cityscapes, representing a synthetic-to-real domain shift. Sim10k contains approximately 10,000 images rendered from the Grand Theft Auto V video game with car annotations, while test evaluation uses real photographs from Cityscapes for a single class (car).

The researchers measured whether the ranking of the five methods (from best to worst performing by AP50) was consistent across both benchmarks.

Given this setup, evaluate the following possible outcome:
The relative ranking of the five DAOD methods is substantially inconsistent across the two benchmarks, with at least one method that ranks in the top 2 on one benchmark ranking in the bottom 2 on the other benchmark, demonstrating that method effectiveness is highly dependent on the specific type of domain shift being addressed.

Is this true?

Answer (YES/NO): NO